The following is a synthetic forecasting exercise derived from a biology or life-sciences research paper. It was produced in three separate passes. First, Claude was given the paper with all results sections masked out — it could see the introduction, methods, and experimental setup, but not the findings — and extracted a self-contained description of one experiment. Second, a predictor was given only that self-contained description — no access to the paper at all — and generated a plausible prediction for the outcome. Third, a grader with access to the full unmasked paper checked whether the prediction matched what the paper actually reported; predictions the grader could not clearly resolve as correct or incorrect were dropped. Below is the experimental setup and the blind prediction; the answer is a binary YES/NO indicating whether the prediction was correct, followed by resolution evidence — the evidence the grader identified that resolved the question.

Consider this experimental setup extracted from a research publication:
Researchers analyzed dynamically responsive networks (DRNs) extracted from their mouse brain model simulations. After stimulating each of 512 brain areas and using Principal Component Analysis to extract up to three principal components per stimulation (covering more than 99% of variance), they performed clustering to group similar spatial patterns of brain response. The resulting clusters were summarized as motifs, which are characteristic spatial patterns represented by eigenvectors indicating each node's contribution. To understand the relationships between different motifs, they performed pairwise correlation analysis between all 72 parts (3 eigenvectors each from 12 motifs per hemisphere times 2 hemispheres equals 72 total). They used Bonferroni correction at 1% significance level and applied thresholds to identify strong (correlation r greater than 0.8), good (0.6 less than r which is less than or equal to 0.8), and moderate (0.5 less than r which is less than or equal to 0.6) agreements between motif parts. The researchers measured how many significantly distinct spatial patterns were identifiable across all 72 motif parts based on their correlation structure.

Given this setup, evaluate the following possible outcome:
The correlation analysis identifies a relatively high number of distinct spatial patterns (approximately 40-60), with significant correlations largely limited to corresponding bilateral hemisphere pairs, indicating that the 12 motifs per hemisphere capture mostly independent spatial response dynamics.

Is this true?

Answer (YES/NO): NO